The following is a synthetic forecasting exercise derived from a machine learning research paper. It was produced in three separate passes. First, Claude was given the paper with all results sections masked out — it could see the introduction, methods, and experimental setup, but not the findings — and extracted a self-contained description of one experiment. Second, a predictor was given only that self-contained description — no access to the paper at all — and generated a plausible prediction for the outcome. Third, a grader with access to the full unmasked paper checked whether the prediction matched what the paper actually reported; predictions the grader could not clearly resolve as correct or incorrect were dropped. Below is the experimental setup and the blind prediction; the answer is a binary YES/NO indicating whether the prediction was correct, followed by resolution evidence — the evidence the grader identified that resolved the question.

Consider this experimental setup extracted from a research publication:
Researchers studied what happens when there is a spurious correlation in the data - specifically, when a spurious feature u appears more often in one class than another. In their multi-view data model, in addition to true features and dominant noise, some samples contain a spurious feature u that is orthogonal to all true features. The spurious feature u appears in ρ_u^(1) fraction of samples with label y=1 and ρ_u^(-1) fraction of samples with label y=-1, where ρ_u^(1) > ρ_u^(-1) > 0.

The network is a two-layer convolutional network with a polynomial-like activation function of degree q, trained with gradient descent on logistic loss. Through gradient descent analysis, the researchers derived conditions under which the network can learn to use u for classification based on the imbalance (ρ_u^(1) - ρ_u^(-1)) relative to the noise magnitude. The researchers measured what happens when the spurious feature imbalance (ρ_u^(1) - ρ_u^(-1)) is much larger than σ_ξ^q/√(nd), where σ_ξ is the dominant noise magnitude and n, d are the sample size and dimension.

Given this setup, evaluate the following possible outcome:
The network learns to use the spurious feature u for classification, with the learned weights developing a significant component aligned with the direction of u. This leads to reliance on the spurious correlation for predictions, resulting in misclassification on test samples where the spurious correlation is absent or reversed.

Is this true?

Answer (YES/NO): YES